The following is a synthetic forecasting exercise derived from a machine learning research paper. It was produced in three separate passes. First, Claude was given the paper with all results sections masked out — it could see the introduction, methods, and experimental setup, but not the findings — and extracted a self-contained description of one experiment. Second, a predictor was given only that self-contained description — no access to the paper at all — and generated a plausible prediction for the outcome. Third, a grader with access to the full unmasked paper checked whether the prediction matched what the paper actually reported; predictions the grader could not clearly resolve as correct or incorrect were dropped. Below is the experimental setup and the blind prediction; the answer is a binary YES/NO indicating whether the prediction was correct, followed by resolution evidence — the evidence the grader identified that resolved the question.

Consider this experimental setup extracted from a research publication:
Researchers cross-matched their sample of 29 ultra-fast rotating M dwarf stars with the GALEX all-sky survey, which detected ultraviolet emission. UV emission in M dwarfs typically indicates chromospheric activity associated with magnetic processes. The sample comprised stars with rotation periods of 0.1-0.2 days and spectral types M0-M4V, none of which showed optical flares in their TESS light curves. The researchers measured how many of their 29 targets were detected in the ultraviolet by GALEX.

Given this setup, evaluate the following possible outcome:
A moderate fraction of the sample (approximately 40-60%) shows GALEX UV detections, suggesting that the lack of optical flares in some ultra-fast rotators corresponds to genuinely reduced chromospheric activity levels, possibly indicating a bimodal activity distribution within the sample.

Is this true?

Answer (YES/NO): NO